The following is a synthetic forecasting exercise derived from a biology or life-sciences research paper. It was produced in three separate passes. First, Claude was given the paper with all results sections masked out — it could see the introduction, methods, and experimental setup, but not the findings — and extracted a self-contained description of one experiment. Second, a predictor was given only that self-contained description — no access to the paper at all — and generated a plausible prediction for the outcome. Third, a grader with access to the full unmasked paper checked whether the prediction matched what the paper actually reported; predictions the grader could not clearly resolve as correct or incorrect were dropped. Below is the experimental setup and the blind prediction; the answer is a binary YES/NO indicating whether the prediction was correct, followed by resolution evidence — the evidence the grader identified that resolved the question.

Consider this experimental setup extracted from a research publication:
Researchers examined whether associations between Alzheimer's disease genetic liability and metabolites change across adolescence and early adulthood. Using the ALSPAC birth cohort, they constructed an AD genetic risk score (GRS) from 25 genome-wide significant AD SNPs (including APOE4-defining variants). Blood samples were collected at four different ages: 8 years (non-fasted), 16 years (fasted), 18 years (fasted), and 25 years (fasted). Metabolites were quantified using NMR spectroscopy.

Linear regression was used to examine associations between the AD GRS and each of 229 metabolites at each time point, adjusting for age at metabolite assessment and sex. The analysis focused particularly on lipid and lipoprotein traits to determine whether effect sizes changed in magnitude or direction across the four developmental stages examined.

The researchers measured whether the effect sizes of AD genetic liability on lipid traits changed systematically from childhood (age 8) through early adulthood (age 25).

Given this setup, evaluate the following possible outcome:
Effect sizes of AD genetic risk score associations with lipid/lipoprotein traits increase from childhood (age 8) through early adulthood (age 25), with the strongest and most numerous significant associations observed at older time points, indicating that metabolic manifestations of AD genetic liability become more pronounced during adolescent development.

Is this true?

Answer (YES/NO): NO